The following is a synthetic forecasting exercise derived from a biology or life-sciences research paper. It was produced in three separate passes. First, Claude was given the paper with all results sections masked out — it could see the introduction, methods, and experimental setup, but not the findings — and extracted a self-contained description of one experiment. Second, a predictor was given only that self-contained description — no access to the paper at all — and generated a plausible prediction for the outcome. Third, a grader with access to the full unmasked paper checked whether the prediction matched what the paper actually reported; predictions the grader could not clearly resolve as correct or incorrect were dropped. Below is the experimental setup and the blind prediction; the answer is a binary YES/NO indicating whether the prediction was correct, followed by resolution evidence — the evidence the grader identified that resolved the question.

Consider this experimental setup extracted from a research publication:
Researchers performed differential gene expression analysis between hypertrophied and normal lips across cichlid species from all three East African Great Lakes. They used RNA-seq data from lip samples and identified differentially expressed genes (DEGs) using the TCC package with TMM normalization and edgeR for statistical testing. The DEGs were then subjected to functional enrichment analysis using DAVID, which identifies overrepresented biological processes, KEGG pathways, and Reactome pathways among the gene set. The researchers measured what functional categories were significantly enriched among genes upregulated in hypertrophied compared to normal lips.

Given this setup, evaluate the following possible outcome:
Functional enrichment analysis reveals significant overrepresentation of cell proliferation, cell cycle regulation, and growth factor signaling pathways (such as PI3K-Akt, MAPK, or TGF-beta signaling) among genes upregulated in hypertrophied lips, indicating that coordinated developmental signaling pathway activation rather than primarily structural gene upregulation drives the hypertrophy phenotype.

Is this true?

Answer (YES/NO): NO